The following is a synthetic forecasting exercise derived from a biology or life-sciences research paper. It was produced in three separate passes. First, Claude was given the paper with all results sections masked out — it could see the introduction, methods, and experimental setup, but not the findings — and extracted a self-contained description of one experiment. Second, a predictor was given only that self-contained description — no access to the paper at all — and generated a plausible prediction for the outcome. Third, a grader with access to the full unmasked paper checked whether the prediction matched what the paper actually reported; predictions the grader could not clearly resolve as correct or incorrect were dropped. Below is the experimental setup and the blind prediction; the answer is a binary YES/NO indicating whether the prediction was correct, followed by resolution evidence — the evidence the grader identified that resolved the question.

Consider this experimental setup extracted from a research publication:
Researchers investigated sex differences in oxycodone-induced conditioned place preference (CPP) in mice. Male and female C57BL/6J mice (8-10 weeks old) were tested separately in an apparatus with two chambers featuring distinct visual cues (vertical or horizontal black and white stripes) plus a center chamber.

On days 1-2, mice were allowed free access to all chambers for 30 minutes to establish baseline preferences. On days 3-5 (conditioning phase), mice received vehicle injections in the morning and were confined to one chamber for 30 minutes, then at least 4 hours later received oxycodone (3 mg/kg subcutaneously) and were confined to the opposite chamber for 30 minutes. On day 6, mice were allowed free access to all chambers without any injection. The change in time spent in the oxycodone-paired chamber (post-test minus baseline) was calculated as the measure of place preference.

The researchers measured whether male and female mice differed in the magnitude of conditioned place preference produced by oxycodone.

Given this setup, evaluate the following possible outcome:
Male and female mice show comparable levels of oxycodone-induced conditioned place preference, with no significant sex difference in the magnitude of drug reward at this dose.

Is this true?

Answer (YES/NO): YES